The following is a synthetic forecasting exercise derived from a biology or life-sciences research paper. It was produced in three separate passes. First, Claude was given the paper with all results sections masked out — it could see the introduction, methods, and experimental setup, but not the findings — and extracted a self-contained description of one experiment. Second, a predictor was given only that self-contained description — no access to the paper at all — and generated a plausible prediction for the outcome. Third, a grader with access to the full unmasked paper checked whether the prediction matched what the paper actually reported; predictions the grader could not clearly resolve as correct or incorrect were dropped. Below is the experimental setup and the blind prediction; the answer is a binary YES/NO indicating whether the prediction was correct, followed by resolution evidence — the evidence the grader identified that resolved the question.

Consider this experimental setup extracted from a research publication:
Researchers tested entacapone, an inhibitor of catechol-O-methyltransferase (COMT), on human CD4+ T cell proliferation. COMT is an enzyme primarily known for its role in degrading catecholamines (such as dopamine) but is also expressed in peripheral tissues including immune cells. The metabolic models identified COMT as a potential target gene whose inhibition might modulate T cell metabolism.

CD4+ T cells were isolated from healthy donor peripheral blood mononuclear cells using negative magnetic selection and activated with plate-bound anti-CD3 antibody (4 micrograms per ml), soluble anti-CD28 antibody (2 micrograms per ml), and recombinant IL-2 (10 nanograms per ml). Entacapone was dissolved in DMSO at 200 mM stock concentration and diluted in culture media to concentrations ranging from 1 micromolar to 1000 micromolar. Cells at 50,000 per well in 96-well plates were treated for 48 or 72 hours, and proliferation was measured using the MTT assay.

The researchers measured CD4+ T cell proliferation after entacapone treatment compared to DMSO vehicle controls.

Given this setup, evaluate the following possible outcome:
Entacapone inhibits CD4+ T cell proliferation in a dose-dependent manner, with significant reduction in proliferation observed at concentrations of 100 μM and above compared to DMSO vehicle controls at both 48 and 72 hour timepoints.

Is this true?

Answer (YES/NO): NO